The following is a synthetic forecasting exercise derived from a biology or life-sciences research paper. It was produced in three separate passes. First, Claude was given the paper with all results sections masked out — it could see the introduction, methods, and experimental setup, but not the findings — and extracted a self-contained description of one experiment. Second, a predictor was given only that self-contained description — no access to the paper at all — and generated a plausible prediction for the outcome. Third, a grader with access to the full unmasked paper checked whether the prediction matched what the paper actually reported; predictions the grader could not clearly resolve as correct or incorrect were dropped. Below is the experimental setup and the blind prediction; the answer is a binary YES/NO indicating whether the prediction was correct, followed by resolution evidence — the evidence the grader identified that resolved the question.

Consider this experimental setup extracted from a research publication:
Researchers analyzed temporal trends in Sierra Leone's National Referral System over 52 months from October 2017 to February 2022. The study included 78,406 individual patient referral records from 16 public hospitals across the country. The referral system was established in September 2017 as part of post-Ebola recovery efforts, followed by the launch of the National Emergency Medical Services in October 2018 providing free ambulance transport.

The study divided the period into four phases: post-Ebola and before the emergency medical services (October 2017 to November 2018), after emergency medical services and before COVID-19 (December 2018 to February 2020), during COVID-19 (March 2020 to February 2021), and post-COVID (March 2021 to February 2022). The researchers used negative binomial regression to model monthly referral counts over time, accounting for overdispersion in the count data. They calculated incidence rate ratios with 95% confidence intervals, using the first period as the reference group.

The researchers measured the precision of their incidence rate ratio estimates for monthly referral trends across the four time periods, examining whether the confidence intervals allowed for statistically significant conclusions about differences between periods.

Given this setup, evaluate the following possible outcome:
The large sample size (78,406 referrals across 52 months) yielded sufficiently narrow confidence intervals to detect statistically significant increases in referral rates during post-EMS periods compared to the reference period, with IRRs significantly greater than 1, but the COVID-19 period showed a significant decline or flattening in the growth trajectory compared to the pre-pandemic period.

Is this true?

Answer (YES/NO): NO